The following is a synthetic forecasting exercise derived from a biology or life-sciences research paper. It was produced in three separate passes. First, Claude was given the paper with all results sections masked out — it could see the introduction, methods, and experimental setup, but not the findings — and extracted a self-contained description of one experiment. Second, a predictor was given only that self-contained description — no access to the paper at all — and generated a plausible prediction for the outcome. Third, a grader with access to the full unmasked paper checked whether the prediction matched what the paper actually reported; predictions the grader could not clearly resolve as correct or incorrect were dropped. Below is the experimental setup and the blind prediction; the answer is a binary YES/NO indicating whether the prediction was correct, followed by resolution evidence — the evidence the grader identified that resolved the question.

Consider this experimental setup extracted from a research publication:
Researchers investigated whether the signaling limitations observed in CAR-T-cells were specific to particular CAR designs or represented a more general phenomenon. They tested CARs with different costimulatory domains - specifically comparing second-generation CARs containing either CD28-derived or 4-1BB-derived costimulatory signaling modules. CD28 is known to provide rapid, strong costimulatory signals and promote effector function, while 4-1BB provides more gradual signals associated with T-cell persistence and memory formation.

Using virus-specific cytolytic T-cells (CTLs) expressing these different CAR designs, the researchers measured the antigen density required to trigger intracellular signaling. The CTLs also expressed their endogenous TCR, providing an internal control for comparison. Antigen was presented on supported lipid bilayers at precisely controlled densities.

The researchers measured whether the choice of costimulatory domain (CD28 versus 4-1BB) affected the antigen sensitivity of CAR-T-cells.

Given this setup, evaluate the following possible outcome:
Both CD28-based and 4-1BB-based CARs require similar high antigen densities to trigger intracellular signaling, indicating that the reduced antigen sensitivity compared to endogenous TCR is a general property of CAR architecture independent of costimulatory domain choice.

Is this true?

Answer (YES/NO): YES